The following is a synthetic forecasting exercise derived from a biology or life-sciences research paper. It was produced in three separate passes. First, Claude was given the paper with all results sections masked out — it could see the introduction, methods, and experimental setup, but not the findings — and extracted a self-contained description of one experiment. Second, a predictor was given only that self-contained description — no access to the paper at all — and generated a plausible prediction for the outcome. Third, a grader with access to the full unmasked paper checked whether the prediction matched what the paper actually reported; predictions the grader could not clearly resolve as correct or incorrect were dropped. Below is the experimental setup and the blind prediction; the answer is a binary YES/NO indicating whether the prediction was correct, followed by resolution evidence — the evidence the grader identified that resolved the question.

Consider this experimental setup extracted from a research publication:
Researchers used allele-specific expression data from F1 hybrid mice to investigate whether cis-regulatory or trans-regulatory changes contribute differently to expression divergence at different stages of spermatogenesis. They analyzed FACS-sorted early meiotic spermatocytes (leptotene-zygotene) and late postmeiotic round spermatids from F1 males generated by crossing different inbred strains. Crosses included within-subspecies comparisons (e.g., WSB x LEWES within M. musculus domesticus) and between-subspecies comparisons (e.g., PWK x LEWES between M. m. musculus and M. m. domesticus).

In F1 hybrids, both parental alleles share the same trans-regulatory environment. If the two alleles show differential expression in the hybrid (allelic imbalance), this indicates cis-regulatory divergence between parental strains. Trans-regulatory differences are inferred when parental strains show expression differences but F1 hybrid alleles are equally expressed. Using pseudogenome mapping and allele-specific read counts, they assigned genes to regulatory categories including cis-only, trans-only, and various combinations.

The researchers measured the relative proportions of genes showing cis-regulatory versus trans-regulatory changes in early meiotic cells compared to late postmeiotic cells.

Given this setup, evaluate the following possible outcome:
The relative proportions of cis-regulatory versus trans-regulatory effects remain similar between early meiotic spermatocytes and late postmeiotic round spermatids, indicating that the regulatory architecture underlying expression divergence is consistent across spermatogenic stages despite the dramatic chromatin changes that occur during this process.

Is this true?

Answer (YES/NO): NO